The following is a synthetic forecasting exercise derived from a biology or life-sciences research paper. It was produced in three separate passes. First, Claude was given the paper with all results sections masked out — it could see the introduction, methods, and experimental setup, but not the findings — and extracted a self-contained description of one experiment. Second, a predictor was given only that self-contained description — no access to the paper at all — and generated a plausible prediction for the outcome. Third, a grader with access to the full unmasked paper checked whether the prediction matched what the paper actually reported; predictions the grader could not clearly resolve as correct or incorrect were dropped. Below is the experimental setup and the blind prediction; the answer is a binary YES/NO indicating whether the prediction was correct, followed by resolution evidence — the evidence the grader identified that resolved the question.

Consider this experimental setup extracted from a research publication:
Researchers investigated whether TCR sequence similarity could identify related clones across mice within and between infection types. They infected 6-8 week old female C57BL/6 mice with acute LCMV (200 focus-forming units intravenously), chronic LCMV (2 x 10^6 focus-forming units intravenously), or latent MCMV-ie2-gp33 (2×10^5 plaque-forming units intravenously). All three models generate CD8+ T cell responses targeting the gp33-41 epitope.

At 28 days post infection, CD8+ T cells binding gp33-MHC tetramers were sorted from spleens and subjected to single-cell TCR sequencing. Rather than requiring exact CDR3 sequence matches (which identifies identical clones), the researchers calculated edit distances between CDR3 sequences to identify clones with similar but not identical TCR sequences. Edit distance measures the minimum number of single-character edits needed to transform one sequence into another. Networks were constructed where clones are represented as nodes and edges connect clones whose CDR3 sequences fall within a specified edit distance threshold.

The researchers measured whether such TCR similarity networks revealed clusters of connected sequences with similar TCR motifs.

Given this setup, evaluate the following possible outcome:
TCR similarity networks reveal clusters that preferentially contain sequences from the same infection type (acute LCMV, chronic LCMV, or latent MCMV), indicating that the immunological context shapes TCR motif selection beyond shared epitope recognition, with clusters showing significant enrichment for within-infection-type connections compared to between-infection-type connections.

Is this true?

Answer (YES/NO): NO